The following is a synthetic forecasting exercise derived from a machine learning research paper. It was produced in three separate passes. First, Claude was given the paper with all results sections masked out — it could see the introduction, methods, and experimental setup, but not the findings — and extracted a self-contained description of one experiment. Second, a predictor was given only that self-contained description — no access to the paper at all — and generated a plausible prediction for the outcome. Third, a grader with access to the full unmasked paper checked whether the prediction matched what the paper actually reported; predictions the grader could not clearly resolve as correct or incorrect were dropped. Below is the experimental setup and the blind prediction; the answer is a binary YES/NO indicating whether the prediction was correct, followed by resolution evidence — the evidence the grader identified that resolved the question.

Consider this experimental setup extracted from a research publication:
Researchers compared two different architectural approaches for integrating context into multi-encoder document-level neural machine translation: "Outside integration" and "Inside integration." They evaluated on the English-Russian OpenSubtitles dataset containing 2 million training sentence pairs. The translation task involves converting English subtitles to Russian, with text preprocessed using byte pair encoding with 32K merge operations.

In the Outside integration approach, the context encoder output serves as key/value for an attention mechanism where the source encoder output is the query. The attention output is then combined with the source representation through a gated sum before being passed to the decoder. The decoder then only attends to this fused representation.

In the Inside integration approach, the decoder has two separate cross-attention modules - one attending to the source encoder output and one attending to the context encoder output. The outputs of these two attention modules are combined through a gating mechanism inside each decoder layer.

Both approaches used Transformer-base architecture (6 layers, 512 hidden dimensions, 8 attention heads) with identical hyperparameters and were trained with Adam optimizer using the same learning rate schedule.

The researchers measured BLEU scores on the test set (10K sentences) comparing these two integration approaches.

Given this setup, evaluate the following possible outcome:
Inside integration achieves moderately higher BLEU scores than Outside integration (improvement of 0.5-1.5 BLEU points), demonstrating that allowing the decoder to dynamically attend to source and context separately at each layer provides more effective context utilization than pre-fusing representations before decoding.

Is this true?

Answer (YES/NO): NO